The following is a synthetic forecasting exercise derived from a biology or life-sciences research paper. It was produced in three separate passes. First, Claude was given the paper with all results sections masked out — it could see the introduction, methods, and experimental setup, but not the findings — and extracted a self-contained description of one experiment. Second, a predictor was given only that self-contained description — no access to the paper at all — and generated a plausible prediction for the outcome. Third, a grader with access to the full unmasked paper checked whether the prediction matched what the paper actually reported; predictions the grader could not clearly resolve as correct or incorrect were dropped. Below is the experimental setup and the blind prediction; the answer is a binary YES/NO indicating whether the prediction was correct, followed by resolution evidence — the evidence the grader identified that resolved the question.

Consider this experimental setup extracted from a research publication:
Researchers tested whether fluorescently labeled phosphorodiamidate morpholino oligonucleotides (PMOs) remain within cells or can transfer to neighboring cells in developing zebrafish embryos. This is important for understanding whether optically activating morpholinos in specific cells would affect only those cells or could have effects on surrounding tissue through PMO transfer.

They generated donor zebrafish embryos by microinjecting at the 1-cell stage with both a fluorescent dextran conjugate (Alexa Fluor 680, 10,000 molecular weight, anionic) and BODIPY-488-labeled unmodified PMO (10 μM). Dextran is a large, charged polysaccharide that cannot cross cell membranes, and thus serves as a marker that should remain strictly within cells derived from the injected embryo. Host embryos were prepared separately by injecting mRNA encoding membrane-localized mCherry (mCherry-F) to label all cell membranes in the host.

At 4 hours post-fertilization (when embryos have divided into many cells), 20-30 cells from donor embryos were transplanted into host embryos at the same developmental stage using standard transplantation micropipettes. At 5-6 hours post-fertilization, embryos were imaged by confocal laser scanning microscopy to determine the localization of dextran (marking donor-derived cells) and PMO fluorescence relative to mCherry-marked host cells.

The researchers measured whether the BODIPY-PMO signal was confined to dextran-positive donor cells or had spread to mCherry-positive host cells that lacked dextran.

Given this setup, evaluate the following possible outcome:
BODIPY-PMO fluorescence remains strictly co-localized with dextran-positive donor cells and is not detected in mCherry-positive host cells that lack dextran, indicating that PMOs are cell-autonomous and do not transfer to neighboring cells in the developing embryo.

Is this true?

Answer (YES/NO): NO